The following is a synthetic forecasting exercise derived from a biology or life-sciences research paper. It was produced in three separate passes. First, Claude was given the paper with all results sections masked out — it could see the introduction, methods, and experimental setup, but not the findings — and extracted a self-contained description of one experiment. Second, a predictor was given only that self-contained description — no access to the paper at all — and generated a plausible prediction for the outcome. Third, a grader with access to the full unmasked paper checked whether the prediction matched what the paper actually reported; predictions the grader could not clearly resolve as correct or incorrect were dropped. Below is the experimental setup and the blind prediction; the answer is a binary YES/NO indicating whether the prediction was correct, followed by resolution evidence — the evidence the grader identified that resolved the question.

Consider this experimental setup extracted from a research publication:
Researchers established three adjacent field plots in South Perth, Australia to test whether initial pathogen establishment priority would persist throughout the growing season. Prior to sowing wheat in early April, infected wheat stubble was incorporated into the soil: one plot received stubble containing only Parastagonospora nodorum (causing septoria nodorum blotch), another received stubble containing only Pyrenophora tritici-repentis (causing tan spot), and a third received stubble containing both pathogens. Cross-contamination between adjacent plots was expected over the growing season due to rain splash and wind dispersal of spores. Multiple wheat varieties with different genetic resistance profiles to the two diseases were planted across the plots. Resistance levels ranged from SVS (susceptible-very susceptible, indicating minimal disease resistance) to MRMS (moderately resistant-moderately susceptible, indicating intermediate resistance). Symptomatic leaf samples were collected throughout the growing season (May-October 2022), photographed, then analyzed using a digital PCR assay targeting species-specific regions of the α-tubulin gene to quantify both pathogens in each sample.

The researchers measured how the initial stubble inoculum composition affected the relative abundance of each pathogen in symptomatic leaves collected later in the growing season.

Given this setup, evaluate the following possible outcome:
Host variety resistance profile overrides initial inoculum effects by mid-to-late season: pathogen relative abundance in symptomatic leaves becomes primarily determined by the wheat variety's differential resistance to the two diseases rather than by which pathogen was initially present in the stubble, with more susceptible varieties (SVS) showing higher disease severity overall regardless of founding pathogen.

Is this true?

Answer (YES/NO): NO